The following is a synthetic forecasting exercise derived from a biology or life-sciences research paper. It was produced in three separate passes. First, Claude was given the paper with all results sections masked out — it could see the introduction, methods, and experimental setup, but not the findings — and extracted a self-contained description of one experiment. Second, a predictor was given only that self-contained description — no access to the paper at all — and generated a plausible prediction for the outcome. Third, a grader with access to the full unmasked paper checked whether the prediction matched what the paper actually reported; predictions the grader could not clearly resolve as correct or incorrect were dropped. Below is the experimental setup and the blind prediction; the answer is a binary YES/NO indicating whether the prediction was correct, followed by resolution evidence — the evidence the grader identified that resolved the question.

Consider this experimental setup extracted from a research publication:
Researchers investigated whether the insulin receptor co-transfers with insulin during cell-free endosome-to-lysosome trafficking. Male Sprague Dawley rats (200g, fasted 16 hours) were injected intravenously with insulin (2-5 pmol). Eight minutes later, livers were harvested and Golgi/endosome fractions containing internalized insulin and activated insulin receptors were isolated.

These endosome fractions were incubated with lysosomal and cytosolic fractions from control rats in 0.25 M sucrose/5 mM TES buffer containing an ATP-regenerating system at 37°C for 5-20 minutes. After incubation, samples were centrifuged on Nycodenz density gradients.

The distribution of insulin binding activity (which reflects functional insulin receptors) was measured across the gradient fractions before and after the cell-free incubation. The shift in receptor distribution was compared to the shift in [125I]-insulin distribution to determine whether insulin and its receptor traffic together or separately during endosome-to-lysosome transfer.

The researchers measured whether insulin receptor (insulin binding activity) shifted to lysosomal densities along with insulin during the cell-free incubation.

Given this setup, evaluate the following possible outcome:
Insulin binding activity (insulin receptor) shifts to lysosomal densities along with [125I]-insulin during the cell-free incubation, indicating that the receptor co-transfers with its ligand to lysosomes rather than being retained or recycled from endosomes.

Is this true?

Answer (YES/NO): YES